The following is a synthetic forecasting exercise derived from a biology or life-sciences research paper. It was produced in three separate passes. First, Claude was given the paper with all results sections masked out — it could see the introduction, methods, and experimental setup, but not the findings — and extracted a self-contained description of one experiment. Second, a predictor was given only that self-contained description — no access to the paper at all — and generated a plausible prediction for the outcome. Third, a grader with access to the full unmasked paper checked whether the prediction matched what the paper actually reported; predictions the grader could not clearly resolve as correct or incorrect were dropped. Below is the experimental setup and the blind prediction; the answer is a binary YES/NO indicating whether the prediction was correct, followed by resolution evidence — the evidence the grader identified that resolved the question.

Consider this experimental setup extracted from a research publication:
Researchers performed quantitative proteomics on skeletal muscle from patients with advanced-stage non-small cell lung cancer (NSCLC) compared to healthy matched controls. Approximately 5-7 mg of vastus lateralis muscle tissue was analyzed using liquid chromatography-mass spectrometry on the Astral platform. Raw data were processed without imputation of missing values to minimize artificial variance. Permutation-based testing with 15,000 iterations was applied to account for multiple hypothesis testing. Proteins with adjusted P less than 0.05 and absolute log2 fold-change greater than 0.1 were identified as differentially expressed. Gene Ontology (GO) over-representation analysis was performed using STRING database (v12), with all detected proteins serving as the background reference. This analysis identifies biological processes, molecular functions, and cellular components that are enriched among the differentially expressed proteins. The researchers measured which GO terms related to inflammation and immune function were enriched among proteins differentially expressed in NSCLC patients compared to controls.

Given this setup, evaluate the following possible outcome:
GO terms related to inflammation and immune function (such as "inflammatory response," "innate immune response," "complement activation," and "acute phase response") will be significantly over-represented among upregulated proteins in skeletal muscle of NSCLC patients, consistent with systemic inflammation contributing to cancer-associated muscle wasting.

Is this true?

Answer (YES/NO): YES